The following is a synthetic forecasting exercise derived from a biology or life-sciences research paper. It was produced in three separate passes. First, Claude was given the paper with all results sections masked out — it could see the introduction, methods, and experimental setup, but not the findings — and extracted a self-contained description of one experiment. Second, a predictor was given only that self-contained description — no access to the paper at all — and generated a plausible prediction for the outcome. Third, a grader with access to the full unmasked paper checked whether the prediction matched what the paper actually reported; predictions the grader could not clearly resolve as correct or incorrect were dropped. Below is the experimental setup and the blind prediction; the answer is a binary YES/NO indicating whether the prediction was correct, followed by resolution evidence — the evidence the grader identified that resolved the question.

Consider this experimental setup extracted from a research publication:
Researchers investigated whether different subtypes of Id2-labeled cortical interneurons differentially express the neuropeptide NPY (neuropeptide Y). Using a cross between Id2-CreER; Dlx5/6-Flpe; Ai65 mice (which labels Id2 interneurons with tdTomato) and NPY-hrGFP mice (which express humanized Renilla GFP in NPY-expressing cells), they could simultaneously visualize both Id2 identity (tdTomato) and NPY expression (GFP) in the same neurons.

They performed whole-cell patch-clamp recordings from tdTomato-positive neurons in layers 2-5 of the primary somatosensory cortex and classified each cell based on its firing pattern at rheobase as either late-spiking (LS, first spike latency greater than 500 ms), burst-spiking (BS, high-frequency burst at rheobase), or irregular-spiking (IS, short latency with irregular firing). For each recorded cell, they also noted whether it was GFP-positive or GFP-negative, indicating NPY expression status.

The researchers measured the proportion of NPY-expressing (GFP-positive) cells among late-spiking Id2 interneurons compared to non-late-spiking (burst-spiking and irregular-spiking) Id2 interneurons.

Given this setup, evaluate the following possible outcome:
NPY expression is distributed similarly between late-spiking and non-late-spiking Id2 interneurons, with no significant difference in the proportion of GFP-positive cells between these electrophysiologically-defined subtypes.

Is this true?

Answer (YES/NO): NO